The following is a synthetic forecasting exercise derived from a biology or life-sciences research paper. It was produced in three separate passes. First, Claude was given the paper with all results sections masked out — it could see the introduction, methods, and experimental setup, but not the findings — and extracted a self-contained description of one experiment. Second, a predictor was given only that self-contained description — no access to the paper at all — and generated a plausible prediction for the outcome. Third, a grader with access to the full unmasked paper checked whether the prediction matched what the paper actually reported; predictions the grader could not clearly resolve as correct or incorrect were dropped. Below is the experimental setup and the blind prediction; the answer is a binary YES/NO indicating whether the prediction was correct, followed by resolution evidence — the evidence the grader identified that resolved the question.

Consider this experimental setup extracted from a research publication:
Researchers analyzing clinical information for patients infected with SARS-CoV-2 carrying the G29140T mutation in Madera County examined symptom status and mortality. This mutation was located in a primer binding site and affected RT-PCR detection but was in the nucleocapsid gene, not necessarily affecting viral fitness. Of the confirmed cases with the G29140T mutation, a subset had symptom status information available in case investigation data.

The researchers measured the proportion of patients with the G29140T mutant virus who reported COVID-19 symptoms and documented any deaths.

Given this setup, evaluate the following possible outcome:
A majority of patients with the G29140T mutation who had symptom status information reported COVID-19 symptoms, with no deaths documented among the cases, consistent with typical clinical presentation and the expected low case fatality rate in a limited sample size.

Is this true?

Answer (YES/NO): NO